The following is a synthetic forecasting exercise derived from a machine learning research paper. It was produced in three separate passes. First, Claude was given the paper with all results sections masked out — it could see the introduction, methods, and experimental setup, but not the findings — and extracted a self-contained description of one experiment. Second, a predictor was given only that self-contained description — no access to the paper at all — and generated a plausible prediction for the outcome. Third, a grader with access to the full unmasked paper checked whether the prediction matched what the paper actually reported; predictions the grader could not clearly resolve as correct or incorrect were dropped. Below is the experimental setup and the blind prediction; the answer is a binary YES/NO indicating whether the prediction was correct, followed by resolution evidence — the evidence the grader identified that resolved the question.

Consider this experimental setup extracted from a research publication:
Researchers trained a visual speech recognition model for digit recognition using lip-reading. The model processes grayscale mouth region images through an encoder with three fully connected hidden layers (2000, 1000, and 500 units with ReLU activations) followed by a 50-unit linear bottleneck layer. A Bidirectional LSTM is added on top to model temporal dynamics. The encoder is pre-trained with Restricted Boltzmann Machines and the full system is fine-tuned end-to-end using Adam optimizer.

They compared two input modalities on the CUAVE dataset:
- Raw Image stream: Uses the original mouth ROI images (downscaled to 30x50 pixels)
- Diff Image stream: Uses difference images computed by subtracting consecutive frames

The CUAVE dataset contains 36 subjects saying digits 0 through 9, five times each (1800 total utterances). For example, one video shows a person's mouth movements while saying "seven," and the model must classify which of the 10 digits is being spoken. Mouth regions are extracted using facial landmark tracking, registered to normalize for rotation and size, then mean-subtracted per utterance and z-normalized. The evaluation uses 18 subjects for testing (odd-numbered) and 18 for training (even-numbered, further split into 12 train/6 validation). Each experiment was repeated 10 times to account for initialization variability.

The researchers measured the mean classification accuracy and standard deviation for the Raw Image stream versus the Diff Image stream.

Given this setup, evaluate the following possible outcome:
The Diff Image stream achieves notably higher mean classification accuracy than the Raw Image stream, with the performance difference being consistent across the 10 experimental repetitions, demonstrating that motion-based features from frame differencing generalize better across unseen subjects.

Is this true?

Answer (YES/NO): NO